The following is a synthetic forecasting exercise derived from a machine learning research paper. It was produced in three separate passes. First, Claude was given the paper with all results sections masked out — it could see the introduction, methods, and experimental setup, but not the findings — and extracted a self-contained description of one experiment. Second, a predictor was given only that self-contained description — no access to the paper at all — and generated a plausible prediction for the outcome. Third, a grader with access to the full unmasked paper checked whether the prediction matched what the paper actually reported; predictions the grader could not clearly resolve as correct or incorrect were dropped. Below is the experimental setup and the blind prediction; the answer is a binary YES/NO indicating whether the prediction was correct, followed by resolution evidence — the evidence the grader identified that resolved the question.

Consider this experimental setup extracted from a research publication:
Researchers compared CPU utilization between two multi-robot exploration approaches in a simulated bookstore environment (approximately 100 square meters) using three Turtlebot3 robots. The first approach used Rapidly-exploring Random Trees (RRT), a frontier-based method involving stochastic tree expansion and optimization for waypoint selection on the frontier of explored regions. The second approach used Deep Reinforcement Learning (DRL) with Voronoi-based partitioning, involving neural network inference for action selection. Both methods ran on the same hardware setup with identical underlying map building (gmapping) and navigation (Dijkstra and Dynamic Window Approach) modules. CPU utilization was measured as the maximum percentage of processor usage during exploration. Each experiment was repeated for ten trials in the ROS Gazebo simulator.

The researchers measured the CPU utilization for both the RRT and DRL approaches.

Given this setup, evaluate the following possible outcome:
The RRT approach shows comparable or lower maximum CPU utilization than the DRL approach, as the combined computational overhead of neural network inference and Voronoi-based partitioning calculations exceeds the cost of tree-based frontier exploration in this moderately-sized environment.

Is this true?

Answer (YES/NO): NO